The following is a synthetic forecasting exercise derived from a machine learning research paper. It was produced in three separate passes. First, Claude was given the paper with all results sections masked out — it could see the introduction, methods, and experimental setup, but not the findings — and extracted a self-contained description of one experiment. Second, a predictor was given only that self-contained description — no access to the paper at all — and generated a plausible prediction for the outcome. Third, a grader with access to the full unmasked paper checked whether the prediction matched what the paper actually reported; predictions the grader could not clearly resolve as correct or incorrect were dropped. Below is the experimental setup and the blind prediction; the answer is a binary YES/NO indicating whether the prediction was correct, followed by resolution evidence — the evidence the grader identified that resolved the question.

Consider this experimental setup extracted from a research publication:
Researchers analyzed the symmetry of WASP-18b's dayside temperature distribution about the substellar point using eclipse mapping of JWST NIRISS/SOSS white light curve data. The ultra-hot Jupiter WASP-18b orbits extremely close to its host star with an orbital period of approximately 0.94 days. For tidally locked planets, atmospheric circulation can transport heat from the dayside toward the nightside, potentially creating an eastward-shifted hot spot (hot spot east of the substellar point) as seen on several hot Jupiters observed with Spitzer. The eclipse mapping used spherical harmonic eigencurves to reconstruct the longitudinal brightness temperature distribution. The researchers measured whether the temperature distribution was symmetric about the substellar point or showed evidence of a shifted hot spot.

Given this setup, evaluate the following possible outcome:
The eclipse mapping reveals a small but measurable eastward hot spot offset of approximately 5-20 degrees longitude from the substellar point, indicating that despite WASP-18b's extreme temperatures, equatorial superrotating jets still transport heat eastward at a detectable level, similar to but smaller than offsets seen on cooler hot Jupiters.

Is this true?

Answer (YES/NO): NO